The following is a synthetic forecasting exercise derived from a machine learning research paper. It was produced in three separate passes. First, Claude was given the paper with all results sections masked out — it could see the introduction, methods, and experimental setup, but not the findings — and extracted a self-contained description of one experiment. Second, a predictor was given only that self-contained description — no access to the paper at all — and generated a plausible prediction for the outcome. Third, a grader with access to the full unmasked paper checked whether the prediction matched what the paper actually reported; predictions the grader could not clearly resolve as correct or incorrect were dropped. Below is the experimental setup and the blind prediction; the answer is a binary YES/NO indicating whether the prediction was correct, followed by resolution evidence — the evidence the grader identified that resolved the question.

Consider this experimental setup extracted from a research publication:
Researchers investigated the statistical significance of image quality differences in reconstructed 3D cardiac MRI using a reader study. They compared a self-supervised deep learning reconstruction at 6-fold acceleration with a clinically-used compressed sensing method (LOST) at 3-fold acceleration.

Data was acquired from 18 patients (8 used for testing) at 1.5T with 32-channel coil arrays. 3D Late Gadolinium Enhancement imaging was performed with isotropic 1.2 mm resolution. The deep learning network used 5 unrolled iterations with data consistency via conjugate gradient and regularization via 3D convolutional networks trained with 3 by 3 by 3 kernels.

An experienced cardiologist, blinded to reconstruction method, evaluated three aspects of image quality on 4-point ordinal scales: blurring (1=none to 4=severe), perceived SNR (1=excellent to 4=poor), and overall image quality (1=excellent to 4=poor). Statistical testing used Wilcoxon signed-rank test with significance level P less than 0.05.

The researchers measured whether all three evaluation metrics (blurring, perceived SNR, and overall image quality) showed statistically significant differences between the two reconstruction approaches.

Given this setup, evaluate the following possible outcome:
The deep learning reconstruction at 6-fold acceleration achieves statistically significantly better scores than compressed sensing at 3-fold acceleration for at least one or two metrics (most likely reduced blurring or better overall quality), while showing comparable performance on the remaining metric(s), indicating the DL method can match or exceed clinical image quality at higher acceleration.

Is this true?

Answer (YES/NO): YES